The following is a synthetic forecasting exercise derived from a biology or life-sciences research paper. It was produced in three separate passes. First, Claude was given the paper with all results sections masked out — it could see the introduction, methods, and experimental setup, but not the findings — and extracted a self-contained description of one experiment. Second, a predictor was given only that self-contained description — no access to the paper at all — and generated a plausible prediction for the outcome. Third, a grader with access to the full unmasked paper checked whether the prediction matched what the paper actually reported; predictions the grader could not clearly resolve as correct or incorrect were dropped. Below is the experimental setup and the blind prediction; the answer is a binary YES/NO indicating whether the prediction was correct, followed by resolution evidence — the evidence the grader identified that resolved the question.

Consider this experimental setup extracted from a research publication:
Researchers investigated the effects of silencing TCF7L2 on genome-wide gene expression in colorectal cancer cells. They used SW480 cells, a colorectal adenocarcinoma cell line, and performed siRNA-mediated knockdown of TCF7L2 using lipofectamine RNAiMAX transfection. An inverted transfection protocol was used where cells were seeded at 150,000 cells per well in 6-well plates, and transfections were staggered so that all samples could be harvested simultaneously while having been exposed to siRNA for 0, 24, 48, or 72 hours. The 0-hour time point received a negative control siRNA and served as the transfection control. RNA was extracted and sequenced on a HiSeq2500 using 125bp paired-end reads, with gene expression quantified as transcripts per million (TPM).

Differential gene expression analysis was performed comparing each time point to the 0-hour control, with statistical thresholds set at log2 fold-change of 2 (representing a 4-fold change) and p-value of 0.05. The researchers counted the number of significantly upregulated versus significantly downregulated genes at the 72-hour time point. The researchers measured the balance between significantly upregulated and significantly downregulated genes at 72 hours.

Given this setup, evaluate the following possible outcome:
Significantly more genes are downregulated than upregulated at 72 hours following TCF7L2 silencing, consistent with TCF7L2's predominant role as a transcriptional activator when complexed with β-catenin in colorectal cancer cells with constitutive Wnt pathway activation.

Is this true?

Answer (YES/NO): NO